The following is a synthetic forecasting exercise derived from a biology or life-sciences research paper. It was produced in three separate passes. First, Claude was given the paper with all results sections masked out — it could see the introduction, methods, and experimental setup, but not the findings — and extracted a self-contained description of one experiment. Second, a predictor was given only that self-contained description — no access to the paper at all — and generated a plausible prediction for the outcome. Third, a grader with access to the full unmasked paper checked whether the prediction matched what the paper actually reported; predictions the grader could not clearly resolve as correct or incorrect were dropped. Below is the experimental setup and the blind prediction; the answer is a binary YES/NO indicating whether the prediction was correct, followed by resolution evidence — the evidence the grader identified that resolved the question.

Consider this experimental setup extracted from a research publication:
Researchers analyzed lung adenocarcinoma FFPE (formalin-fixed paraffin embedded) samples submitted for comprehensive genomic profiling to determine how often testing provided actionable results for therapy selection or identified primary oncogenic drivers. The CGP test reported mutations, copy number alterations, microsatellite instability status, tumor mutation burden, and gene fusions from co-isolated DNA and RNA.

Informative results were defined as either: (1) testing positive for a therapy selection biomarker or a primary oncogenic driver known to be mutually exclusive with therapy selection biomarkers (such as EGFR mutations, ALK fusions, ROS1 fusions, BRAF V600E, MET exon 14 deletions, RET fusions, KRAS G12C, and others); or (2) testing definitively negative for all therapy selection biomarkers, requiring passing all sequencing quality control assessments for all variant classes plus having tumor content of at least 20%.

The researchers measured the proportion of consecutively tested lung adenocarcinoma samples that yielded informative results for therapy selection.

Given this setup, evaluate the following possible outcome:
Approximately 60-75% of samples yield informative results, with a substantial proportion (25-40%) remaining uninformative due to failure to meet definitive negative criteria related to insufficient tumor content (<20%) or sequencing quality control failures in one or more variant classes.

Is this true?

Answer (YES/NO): NO